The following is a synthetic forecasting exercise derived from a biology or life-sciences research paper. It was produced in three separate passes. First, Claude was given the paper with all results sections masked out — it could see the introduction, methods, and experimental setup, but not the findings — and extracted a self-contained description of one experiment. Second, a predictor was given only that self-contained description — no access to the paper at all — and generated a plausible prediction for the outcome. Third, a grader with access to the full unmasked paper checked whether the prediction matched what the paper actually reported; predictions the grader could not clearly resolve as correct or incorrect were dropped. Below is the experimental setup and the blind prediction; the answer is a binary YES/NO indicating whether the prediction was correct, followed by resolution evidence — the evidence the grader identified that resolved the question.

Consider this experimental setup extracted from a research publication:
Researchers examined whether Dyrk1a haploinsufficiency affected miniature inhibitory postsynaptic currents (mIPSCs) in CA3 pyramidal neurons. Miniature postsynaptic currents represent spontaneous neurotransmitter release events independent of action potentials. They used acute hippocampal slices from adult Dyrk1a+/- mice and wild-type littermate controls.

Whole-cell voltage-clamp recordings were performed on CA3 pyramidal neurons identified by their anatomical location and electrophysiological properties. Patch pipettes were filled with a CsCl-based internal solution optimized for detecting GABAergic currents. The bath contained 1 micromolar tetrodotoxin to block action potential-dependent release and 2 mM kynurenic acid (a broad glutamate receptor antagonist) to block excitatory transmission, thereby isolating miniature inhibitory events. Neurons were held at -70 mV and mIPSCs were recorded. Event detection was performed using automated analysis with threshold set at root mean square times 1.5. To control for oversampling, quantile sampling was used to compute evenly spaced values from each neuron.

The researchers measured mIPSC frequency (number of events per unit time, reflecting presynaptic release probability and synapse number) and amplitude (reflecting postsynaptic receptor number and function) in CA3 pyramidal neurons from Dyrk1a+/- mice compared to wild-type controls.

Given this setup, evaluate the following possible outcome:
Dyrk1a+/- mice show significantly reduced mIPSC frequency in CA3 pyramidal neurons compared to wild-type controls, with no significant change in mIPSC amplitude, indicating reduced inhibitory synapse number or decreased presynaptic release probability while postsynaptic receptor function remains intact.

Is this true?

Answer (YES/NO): YES